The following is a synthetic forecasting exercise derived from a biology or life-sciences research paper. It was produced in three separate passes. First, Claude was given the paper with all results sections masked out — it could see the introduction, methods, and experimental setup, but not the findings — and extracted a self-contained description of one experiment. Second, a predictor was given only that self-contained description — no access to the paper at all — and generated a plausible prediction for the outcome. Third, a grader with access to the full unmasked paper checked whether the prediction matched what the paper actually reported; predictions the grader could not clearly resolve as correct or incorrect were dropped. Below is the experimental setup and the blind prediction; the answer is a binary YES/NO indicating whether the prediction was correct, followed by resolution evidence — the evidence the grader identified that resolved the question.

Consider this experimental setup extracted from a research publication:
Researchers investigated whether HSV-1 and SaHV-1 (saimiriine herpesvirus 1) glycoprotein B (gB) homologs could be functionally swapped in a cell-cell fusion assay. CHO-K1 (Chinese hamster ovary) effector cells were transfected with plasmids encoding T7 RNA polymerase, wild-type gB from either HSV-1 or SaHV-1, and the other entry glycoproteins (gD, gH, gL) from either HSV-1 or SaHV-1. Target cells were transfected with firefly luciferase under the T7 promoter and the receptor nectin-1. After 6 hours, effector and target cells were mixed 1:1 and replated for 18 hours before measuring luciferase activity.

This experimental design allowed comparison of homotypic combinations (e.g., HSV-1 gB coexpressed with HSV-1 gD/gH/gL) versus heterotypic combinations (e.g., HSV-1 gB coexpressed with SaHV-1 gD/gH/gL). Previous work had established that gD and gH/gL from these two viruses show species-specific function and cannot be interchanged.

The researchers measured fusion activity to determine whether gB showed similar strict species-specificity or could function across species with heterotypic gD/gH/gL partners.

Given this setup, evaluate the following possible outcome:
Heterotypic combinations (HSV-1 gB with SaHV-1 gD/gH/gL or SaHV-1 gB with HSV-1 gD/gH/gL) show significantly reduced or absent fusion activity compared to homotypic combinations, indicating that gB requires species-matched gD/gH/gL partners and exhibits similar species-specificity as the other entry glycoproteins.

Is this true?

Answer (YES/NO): NO